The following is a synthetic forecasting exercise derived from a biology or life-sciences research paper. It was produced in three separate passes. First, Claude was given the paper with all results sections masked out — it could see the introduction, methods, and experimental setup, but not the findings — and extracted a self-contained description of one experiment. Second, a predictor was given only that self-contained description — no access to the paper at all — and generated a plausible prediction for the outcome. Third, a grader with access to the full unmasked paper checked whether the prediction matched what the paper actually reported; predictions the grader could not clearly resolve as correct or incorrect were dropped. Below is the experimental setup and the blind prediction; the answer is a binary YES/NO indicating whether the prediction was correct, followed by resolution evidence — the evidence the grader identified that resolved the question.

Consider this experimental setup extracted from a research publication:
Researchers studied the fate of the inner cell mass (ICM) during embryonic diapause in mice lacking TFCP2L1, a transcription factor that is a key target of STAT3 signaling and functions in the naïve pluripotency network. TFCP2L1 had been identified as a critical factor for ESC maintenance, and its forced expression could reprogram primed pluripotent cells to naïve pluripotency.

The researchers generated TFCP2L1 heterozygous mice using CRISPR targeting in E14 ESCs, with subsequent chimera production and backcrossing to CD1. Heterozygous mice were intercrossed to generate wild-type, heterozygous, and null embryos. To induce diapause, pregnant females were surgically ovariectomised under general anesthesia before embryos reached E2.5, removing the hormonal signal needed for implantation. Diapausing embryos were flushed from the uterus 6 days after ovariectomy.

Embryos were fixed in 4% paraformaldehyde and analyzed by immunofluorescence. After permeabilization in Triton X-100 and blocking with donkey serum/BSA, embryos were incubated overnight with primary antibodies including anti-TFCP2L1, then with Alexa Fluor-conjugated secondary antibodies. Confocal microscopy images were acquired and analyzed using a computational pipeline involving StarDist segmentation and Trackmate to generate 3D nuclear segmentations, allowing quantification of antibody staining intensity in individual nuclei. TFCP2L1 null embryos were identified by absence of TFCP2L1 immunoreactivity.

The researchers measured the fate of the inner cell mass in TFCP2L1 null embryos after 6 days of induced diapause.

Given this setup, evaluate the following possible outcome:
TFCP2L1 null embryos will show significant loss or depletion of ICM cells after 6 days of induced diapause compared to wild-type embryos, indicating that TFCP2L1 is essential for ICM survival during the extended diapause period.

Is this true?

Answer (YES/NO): YES